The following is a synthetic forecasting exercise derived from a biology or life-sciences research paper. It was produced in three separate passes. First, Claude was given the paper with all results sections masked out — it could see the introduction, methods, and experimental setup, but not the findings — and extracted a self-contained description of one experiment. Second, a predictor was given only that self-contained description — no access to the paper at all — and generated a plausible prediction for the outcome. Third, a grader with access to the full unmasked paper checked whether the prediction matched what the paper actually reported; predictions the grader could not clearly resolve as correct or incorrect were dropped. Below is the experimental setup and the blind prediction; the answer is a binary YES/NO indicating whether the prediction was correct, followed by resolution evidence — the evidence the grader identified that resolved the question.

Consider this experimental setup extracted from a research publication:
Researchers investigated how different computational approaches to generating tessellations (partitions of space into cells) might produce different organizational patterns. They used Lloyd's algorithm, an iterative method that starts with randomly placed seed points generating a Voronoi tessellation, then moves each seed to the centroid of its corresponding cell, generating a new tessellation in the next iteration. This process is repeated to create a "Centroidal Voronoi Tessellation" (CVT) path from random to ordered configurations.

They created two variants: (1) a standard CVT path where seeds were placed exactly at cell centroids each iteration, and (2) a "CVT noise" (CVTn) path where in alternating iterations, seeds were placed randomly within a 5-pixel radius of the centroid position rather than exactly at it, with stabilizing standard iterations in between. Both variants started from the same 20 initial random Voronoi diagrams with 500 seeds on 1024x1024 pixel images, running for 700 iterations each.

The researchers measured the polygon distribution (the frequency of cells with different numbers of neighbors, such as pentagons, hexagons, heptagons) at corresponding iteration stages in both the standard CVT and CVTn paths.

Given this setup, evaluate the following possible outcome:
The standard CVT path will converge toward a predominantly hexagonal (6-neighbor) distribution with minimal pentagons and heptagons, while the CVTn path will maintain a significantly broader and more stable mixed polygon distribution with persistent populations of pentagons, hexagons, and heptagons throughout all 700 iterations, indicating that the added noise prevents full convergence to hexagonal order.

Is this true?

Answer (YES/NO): NO